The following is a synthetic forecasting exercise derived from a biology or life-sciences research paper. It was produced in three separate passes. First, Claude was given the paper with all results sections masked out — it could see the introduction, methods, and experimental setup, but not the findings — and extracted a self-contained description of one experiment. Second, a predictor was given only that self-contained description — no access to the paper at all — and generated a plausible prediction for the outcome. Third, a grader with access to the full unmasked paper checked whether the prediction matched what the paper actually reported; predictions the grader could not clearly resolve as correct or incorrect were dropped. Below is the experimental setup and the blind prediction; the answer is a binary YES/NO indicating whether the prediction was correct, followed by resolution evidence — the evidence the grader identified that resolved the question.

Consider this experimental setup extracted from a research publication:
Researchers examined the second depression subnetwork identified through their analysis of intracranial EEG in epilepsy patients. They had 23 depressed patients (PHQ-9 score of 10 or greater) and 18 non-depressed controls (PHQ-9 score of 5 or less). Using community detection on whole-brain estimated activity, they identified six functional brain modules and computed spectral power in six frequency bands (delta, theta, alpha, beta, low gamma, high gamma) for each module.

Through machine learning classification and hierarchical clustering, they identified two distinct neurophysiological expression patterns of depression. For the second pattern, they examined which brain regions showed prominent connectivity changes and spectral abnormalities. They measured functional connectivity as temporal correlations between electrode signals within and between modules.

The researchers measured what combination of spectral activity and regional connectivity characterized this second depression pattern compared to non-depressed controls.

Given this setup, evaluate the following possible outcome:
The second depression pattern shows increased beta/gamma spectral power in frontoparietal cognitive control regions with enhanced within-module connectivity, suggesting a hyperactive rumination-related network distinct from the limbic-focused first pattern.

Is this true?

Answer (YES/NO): NO